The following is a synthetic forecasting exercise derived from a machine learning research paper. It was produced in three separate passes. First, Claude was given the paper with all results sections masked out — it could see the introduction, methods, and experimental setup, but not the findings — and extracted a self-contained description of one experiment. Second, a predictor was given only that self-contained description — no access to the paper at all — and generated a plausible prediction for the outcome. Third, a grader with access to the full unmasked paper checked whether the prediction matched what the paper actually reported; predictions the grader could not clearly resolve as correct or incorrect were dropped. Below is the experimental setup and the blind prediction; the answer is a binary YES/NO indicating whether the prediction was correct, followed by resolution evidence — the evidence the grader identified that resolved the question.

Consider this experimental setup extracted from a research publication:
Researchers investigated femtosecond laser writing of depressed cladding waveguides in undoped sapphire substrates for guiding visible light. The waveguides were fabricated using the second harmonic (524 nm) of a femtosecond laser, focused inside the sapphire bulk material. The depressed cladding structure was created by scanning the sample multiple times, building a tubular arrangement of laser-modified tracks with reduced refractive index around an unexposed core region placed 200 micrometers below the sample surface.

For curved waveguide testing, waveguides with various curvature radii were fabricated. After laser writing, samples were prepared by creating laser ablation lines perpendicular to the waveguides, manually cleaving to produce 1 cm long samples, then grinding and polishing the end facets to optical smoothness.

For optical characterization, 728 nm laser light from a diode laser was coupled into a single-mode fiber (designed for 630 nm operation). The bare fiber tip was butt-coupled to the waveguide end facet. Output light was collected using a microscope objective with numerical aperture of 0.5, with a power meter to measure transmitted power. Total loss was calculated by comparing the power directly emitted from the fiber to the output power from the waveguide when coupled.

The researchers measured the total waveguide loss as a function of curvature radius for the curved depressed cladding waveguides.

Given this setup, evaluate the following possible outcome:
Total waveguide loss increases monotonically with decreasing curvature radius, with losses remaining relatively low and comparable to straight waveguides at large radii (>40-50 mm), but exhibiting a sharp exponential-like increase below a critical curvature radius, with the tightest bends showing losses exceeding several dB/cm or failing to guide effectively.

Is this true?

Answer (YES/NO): YES